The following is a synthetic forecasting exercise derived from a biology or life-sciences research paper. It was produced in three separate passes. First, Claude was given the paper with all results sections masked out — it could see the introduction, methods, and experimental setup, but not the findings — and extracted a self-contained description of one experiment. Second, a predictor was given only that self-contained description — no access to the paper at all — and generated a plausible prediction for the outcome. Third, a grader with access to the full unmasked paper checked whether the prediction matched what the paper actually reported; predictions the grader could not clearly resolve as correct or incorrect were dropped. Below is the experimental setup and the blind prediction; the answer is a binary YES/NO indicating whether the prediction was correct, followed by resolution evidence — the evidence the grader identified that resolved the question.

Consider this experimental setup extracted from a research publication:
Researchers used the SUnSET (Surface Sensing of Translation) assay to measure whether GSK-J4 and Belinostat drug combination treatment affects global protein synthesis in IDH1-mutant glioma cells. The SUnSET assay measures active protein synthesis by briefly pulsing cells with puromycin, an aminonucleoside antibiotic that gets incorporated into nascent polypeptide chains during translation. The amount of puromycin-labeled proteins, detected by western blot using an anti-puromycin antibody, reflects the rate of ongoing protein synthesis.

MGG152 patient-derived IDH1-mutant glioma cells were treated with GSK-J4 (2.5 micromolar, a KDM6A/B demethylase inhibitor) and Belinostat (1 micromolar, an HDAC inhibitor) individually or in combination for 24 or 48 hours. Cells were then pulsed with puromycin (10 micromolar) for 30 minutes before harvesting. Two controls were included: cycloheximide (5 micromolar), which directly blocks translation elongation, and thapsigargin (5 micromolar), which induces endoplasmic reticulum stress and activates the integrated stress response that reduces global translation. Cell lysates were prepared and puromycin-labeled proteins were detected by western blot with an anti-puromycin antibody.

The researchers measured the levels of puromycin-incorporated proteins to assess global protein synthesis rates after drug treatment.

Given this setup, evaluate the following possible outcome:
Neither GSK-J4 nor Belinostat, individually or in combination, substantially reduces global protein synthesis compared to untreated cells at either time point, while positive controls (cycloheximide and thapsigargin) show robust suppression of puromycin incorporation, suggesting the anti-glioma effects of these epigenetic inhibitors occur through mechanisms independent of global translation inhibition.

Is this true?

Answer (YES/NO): NO